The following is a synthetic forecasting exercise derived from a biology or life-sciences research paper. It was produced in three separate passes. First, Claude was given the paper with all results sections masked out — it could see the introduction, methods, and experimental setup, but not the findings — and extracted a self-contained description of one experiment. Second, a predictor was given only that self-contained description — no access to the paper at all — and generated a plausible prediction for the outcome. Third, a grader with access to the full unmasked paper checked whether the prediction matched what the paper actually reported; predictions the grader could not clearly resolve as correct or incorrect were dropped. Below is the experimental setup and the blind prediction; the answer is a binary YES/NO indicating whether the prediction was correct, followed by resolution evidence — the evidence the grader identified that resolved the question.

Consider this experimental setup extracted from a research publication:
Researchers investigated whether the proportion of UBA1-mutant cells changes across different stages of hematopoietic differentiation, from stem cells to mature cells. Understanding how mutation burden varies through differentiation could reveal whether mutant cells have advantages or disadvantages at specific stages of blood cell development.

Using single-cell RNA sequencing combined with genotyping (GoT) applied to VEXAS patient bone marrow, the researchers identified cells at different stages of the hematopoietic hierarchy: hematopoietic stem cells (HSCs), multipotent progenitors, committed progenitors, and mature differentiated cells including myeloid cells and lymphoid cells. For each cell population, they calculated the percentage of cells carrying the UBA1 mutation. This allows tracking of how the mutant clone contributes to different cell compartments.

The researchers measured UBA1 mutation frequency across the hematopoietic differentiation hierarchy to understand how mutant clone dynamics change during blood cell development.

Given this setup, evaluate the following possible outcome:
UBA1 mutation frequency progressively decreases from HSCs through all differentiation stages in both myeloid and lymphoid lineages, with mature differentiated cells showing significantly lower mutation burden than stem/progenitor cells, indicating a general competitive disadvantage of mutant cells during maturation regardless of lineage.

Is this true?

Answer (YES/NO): NO